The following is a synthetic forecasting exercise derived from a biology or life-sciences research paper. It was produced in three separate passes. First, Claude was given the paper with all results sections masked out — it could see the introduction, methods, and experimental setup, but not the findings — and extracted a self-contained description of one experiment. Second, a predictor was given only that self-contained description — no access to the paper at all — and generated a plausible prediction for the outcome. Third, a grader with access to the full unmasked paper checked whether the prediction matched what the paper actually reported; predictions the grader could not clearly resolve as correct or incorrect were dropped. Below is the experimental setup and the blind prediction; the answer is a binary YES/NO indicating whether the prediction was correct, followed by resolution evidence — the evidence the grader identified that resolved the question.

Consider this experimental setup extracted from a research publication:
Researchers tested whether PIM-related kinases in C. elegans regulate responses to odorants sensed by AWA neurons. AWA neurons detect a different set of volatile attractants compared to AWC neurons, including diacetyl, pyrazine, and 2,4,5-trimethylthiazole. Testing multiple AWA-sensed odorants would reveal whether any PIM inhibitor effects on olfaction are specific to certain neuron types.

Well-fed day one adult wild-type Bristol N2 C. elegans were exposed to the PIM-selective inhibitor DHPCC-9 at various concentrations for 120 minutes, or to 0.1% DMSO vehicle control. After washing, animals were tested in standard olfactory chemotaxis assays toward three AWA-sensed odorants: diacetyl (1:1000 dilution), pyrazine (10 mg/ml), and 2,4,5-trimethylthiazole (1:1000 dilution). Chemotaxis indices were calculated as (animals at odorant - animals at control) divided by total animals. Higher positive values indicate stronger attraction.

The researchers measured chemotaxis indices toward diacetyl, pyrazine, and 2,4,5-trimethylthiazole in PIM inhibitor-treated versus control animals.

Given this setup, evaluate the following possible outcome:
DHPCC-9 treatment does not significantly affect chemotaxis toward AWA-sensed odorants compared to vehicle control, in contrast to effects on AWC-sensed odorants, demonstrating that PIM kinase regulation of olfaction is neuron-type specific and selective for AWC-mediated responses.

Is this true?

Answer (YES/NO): YES